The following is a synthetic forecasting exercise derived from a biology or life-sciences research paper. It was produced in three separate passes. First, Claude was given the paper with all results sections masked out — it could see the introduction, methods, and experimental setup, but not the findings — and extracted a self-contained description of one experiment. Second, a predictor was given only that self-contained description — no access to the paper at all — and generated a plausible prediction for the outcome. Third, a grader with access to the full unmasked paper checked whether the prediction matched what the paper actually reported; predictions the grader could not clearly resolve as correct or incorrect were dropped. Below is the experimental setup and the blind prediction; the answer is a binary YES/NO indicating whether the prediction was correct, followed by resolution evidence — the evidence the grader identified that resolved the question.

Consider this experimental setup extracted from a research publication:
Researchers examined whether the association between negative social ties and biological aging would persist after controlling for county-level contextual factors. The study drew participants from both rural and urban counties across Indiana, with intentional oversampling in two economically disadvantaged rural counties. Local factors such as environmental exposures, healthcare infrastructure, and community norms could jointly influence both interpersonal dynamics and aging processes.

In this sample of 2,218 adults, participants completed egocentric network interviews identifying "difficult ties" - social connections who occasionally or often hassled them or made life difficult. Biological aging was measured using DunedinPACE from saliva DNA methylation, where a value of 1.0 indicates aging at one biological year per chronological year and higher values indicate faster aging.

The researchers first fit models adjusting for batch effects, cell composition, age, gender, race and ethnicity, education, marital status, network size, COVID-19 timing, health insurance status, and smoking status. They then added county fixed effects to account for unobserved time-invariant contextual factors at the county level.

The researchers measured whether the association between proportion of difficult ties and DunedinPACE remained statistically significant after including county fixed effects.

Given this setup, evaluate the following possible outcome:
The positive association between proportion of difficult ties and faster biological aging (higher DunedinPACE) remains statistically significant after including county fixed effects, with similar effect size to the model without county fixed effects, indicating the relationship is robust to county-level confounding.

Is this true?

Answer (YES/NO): NO